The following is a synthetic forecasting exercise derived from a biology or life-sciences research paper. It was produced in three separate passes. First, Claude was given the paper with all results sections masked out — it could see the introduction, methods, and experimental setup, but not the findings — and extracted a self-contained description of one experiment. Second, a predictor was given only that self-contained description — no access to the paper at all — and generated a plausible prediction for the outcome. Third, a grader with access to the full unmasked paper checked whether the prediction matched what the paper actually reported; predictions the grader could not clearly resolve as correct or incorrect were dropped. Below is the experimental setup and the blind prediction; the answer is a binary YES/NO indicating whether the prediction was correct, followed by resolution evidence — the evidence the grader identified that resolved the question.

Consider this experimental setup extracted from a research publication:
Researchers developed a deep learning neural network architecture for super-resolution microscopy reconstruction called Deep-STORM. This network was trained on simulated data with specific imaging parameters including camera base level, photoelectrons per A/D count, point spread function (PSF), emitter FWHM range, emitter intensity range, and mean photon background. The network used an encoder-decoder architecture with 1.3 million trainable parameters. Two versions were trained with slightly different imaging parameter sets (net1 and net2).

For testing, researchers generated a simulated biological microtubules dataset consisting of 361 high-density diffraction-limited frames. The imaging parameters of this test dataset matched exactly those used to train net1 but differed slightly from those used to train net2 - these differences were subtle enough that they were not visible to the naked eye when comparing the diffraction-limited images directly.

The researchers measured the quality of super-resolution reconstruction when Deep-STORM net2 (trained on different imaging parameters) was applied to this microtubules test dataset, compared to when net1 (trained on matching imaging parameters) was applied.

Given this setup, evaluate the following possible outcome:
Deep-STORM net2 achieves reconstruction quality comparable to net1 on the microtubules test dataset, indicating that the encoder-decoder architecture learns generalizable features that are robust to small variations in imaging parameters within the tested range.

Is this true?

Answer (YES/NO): NO